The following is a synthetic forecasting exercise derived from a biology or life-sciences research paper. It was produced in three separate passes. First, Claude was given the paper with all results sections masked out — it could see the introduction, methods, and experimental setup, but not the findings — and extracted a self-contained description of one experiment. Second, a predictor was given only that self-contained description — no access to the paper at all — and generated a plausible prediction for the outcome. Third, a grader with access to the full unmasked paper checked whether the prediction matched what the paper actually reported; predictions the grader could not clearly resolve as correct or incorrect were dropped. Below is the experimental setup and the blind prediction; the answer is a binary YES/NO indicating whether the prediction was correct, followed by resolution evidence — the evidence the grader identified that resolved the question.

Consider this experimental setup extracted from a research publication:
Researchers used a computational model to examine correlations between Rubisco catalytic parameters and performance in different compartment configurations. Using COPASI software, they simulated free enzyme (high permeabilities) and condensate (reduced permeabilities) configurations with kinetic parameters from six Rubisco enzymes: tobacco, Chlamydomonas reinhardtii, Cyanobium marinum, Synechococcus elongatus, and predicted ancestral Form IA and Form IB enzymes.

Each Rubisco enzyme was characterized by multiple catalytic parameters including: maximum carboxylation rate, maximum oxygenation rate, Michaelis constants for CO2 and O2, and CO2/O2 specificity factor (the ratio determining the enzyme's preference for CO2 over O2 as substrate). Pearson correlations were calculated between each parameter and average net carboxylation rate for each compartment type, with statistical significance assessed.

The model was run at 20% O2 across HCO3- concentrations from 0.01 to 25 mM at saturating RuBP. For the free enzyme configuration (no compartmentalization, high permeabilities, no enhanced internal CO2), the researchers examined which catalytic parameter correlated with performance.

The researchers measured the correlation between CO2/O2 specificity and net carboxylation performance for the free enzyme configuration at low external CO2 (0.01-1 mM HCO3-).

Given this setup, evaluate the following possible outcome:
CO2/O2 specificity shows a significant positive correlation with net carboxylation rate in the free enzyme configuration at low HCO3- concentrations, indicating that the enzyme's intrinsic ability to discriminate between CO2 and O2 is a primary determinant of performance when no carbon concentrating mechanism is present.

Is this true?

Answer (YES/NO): YES